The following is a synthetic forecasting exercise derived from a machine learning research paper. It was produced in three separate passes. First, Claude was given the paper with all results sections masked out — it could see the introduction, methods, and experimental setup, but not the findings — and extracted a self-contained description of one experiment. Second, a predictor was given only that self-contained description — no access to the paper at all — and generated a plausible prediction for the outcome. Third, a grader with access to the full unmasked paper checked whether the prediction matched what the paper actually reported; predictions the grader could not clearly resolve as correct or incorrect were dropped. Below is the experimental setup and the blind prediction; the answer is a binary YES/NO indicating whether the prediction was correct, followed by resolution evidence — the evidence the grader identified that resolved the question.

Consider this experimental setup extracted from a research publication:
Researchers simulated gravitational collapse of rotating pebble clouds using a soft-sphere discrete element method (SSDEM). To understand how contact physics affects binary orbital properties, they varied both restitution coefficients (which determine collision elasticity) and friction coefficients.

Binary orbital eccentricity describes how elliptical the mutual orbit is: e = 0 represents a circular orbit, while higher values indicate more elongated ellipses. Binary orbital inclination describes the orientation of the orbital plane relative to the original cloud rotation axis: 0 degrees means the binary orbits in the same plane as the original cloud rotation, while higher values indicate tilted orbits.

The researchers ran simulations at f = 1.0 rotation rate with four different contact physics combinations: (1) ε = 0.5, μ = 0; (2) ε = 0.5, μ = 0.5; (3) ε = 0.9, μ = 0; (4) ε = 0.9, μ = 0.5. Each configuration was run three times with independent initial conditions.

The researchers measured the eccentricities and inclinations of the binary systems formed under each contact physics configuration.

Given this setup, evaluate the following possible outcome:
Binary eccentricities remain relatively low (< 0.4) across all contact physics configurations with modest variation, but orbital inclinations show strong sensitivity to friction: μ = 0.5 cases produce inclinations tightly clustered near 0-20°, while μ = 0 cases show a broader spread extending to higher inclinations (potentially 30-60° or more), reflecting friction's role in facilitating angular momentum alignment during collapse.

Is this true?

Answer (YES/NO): NO